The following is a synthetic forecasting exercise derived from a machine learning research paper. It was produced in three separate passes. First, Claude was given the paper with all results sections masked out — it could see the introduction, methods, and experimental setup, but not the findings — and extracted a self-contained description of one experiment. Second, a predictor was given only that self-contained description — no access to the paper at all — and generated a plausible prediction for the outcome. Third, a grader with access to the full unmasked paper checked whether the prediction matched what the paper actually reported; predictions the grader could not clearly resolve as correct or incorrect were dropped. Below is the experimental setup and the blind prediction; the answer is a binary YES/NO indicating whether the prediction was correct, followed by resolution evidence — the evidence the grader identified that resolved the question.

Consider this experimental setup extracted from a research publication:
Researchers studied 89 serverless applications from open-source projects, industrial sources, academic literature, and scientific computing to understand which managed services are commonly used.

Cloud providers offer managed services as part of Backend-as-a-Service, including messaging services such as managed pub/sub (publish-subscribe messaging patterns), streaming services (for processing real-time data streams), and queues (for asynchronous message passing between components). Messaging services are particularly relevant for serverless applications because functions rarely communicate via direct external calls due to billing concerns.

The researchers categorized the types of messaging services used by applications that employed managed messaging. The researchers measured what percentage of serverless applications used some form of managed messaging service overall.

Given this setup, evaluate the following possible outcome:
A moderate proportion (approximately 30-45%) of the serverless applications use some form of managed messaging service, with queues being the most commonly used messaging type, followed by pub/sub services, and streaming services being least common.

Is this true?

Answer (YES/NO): NO